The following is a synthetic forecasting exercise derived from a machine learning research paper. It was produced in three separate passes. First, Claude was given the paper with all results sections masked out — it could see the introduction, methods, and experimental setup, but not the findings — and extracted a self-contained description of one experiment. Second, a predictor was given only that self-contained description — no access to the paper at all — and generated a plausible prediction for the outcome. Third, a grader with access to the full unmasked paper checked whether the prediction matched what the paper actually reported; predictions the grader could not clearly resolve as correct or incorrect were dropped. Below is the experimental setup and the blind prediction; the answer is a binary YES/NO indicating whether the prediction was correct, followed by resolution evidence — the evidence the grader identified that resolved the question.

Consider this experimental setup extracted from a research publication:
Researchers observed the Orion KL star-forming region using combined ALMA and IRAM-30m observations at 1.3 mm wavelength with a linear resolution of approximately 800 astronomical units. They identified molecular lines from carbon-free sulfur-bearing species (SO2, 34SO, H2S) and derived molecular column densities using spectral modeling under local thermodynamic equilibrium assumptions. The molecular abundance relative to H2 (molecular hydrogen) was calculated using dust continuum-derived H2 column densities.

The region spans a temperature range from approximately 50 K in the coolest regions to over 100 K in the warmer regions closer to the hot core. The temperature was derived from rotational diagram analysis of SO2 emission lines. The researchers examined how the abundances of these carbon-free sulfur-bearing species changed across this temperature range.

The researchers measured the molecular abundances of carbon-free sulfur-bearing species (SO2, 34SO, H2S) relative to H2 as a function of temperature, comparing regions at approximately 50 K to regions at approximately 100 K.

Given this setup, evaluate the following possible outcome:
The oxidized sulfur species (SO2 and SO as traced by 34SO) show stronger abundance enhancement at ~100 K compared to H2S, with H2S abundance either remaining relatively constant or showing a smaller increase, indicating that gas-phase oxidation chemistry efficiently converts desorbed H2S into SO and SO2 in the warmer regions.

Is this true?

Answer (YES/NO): NO